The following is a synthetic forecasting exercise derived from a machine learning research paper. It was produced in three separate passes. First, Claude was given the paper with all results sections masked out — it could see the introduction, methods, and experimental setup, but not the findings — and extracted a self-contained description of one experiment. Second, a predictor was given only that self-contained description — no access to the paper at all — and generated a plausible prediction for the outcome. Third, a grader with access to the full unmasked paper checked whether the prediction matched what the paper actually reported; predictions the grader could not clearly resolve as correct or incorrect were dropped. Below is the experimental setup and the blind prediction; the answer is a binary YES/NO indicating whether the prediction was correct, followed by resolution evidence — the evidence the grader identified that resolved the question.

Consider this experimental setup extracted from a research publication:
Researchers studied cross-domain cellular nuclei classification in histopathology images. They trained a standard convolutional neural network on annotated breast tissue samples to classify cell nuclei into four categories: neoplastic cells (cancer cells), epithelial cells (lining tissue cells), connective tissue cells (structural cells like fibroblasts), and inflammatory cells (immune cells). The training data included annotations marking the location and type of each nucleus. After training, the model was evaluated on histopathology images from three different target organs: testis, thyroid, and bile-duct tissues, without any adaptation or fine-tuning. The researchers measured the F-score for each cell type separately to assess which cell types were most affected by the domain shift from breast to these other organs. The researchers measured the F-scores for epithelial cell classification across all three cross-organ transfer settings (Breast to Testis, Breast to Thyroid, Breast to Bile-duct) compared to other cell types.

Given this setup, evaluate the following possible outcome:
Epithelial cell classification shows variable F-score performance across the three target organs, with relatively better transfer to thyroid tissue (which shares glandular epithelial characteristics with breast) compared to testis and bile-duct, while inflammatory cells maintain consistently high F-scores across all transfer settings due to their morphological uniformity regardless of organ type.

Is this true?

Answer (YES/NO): NO